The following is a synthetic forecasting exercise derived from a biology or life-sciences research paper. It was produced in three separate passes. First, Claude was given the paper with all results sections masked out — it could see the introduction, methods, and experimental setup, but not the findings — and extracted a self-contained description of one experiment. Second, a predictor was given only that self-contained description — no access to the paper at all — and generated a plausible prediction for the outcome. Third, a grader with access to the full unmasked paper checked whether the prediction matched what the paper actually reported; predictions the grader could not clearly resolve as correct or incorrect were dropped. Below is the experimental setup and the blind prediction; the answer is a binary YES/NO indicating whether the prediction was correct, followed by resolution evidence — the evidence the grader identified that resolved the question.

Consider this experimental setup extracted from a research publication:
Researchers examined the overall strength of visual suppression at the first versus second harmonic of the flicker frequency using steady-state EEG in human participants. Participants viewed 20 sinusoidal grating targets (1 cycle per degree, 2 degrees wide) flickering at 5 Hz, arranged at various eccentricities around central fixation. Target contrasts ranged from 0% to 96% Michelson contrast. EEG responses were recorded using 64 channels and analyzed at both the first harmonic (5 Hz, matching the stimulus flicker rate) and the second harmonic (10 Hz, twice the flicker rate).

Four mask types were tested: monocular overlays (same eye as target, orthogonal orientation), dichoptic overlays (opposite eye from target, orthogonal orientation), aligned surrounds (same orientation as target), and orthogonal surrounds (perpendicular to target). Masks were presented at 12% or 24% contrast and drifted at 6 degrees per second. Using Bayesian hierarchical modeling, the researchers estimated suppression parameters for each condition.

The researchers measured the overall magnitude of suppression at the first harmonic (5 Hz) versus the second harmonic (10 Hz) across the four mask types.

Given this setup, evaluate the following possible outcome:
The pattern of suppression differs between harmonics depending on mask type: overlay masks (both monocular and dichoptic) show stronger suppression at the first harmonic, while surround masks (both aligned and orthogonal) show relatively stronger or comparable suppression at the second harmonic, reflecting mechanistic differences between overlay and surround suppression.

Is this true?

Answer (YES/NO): NO